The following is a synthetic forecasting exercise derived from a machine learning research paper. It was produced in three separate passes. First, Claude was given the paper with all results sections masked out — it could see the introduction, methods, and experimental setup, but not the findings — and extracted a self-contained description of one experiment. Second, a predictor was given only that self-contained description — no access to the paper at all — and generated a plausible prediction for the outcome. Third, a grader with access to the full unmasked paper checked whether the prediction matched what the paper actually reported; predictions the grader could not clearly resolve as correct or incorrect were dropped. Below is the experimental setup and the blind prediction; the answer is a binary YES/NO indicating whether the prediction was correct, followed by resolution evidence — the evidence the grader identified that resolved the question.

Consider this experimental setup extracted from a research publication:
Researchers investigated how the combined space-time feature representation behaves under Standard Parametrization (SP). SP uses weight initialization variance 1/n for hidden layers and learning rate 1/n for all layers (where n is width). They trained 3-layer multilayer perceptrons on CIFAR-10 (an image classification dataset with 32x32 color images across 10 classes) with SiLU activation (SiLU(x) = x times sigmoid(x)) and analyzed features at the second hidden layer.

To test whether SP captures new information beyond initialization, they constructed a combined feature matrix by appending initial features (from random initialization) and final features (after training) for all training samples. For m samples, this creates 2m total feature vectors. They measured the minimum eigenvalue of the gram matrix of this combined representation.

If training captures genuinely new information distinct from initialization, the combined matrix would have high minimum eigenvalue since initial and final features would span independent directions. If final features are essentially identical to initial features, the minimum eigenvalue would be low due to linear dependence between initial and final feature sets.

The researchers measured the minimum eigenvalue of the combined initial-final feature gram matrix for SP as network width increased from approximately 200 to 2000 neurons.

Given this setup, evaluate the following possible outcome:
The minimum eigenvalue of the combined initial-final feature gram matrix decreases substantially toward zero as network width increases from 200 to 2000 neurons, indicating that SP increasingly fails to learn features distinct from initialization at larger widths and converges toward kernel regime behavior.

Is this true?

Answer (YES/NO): YES